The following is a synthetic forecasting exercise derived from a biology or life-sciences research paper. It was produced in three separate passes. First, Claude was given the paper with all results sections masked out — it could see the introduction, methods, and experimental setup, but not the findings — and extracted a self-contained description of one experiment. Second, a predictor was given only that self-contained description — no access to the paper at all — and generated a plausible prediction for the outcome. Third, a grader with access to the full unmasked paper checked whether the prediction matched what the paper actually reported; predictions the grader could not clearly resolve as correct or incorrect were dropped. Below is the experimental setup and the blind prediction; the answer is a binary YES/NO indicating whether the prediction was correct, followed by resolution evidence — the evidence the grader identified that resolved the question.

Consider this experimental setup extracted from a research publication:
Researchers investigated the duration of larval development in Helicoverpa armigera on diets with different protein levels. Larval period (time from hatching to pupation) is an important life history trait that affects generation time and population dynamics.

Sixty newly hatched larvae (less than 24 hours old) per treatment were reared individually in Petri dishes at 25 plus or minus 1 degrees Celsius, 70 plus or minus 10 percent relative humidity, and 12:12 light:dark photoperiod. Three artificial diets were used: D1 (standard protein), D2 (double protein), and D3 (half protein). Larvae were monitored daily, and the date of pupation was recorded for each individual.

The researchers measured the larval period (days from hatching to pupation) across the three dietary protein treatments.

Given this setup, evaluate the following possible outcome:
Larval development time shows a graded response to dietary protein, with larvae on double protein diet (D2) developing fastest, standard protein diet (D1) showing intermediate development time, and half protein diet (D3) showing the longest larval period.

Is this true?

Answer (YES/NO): NO